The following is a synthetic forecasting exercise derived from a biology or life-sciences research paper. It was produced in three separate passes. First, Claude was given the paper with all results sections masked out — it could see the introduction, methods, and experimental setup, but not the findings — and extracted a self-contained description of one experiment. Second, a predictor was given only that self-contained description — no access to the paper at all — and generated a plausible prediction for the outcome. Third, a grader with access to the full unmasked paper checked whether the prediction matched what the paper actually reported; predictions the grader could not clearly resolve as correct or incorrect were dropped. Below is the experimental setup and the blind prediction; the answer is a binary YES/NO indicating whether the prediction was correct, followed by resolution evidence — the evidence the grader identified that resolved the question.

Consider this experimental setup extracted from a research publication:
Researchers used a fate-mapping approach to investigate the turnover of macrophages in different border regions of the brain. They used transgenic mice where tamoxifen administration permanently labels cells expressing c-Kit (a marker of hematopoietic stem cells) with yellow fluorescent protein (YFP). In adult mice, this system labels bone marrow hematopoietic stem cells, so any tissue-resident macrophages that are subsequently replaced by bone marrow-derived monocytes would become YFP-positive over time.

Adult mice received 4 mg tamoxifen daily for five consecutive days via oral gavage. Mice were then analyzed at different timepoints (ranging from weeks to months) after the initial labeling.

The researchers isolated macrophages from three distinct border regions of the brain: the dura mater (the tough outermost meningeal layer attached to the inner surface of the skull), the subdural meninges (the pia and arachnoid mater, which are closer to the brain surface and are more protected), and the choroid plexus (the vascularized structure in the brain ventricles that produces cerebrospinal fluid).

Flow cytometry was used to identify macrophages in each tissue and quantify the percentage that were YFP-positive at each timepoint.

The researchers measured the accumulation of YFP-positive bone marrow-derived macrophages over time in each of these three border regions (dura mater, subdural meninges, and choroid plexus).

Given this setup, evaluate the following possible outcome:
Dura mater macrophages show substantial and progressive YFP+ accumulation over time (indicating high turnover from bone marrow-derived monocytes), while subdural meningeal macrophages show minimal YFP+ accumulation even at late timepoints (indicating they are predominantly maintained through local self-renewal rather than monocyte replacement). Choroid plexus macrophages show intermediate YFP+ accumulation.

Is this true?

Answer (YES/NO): NO